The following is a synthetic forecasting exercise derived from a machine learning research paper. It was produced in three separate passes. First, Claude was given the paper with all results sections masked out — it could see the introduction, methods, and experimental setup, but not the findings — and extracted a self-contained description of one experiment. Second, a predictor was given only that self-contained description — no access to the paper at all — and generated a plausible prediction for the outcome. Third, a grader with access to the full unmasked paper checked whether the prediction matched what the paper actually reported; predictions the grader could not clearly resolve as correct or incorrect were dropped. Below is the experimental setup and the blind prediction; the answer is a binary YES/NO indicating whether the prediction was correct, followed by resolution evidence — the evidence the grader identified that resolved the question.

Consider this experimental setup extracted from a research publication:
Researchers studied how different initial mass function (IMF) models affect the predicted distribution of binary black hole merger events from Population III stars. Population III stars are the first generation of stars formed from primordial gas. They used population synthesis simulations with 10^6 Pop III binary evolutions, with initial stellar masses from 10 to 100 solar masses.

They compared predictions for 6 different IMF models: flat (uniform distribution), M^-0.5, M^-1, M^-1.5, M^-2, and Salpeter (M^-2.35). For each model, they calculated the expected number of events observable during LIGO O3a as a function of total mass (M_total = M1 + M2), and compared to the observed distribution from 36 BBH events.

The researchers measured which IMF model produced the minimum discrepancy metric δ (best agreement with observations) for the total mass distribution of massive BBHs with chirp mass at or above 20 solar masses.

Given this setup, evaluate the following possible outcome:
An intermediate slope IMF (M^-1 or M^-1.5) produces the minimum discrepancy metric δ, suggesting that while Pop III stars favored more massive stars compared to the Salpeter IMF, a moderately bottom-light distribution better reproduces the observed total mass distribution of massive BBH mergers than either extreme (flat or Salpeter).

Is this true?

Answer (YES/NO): NO